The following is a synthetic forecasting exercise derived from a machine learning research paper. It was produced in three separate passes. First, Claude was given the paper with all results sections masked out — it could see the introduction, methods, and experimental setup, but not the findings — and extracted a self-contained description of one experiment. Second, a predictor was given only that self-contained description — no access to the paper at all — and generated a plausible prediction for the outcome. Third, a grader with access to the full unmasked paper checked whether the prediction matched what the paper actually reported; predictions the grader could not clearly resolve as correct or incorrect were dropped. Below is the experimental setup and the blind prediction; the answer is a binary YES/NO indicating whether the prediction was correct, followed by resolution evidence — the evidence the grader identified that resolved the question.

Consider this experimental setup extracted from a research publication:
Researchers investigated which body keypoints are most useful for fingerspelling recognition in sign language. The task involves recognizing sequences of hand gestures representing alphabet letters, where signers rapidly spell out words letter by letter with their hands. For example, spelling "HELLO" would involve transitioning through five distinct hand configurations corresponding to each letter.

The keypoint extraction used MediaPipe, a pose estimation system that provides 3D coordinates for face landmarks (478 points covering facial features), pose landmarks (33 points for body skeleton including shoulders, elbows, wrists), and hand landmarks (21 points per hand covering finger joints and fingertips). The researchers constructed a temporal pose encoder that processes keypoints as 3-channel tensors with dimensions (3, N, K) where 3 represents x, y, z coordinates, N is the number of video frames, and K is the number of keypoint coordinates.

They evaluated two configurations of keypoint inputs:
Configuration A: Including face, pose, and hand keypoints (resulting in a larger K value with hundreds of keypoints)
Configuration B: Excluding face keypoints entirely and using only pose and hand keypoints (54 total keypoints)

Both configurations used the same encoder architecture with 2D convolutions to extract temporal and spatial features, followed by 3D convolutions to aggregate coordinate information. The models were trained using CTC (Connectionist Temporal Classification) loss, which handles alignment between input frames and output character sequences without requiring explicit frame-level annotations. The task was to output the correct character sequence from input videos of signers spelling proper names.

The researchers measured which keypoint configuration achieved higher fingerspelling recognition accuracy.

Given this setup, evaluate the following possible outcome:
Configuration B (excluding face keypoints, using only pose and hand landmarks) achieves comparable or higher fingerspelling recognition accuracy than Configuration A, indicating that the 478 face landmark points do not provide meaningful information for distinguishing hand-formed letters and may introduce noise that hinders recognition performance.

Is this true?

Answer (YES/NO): YES